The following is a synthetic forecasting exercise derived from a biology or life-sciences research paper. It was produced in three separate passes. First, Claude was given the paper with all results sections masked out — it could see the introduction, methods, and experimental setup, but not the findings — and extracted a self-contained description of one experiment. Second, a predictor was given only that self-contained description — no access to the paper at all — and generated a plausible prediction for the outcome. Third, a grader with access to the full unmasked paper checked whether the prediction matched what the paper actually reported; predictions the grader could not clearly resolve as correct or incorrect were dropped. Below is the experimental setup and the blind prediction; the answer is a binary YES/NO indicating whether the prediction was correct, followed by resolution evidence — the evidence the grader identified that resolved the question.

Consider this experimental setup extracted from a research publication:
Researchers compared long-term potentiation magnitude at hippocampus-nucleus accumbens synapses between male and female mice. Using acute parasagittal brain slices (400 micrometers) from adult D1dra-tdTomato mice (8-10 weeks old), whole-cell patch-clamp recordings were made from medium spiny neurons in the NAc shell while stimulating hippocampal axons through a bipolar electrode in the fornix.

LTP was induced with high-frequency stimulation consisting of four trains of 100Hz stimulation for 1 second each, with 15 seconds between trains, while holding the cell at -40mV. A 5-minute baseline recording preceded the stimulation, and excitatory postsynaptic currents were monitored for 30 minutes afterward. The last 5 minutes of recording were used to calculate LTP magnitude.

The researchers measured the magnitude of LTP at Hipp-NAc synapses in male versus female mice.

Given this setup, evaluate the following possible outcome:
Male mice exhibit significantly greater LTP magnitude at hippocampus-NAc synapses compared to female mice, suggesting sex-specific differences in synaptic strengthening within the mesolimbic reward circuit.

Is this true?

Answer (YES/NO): NO